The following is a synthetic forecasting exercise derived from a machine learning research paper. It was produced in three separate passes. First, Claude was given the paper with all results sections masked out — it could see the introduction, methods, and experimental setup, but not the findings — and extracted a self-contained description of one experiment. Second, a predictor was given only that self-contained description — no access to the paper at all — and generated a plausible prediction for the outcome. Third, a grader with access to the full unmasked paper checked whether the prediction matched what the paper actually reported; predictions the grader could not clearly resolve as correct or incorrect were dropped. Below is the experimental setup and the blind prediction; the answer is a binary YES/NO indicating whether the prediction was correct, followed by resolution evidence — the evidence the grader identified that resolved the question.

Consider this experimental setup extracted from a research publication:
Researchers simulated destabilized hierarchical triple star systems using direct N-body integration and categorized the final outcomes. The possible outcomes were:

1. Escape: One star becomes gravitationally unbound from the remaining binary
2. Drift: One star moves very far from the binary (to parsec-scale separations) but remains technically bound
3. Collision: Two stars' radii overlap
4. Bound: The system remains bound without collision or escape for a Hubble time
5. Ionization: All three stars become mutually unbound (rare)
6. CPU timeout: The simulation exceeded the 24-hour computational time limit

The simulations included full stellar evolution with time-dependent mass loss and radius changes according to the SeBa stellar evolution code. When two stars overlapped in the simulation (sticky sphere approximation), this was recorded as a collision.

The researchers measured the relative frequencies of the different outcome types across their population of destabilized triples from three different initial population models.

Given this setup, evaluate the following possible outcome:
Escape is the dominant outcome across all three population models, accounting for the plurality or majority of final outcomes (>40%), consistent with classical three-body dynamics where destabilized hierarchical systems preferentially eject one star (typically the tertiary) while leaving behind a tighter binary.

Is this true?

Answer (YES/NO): YES